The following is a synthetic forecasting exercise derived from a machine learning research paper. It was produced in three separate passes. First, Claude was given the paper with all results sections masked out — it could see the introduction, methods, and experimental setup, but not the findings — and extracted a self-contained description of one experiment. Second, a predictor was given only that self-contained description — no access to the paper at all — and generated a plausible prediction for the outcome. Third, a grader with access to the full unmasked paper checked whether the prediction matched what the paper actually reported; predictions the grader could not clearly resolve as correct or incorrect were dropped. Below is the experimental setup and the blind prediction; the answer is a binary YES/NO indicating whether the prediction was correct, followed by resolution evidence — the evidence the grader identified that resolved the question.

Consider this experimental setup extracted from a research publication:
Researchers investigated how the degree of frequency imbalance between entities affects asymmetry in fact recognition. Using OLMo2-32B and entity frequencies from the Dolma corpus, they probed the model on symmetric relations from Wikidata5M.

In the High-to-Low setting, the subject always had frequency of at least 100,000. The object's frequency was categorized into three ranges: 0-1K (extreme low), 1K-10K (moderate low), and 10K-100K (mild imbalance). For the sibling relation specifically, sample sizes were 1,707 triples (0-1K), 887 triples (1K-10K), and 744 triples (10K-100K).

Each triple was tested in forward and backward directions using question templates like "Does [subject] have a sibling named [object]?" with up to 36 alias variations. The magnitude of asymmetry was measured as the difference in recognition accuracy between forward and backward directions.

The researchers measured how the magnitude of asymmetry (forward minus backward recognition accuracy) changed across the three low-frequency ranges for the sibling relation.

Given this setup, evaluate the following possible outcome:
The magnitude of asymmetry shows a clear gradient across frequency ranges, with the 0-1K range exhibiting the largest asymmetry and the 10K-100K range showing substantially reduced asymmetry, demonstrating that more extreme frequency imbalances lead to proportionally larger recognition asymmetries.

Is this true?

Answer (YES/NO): YES